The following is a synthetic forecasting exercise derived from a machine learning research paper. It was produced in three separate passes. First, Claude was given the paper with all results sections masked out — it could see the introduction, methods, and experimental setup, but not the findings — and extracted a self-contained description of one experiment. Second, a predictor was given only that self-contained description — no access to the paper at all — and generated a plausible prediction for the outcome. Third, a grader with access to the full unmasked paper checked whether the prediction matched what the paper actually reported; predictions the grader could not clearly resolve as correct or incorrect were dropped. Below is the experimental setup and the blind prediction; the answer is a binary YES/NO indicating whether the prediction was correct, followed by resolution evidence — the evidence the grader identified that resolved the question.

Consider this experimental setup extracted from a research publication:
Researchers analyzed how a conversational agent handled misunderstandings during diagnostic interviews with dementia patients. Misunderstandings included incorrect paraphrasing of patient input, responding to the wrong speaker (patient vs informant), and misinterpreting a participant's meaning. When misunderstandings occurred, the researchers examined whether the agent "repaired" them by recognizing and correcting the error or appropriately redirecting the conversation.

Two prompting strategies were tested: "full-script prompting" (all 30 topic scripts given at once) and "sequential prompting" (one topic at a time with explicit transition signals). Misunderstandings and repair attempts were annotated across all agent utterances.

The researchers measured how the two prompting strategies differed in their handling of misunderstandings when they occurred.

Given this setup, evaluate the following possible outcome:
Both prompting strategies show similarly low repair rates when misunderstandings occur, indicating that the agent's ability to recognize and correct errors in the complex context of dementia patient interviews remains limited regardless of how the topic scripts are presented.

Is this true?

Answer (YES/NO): NO